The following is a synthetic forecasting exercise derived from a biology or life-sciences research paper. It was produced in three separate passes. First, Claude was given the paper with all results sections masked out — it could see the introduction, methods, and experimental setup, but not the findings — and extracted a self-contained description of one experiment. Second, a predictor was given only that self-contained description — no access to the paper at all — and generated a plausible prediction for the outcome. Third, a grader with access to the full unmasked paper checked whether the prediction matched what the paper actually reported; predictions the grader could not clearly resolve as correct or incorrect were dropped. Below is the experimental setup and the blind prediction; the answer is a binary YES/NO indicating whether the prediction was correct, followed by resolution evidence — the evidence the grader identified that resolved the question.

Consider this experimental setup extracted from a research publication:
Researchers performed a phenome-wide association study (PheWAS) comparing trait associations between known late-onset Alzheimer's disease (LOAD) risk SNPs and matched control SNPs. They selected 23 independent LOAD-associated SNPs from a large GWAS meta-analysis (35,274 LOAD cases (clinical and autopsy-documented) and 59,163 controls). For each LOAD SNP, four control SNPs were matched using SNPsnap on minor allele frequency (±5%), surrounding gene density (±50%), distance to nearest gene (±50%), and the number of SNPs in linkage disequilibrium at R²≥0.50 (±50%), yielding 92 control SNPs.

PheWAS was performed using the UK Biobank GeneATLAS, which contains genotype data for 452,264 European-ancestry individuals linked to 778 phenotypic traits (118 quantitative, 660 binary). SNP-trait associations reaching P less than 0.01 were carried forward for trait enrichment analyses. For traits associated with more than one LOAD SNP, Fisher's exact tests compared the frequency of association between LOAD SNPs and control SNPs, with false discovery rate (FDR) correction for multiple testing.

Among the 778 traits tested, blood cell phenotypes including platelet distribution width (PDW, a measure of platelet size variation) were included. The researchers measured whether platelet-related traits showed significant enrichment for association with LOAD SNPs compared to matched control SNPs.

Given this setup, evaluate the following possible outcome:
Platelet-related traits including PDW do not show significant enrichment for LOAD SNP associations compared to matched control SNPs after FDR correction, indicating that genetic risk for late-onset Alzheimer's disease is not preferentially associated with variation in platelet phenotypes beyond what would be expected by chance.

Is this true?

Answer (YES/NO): NO